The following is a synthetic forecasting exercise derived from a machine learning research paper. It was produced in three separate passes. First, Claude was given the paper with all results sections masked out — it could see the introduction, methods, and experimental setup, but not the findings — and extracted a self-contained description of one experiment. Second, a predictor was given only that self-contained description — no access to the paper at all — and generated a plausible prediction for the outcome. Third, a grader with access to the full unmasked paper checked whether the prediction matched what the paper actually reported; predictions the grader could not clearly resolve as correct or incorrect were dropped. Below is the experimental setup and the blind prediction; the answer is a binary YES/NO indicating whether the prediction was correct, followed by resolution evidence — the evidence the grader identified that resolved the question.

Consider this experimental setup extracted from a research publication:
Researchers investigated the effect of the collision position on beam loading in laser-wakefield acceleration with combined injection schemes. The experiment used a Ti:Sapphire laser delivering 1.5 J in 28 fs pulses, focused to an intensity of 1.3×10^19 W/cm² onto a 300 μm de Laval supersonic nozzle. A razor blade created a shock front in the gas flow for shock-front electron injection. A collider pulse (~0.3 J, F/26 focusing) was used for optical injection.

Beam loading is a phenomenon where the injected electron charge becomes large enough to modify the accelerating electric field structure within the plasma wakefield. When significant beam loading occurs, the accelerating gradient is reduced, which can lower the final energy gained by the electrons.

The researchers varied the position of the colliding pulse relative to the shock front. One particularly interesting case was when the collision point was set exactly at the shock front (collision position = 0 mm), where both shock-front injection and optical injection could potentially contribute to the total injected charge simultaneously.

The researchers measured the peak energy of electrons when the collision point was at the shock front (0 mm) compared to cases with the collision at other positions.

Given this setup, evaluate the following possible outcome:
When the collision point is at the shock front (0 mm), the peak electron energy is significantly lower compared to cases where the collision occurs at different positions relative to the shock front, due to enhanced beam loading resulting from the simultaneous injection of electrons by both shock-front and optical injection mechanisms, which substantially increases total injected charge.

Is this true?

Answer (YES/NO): YES